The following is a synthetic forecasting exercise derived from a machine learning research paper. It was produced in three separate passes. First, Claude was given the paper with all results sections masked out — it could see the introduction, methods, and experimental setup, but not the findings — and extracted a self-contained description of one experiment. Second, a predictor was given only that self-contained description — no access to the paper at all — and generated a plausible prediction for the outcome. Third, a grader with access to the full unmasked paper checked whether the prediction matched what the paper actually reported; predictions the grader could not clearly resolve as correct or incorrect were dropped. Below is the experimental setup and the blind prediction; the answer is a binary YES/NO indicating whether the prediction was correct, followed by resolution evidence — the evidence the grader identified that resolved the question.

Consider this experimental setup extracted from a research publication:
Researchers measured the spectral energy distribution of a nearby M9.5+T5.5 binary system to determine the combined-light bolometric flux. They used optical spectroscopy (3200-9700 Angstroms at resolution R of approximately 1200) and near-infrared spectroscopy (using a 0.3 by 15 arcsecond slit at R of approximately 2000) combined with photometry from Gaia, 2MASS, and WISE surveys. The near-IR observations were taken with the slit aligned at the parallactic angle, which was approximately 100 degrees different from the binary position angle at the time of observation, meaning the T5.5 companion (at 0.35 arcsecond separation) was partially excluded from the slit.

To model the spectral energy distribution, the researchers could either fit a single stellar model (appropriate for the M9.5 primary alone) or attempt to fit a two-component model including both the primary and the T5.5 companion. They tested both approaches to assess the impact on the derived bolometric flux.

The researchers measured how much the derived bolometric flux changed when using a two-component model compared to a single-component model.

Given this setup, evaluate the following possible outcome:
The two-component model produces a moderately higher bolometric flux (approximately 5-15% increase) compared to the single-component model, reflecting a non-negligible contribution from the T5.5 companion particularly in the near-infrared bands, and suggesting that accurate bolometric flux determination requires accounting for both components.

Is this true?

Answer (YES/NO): NO